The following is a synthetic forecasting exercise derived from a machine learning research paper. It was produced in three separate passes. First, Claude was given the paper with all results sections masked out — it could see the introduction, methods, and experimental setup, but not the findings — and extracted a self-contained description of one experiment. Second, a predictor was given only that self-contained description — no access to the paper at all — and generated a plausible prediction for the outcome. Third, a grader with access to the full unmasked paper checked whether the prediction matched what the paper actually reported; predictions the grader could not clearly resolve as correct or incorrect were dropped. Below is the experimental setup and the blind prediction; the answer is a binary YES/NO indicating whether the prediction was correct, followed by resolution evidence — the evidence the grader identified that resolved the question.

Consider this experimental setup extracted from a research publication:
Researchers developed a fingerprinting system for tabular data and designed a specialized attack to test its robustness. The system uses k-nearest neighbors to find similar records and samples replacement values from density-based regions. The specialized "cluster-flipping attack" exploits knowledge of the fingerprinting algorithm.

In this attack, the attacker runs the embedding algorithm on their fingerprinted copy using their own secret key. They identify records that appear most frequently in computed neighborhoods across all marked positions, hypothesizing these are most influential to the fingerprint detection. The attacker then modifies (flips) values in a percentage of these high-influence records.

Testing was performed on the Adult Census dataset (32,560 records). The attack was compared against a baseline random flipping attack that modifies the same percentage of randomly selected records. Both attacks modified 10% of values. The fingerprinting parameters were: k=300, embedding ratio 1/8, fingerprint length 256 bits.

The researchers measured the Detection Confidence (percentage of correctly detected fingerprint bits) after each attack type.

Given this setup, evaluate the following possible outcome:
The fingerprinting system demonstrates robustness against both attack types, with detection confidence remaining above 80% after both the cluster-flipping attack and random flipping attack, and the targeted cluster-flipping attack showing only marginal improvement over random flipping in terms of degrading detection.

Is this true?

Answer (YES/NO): NO